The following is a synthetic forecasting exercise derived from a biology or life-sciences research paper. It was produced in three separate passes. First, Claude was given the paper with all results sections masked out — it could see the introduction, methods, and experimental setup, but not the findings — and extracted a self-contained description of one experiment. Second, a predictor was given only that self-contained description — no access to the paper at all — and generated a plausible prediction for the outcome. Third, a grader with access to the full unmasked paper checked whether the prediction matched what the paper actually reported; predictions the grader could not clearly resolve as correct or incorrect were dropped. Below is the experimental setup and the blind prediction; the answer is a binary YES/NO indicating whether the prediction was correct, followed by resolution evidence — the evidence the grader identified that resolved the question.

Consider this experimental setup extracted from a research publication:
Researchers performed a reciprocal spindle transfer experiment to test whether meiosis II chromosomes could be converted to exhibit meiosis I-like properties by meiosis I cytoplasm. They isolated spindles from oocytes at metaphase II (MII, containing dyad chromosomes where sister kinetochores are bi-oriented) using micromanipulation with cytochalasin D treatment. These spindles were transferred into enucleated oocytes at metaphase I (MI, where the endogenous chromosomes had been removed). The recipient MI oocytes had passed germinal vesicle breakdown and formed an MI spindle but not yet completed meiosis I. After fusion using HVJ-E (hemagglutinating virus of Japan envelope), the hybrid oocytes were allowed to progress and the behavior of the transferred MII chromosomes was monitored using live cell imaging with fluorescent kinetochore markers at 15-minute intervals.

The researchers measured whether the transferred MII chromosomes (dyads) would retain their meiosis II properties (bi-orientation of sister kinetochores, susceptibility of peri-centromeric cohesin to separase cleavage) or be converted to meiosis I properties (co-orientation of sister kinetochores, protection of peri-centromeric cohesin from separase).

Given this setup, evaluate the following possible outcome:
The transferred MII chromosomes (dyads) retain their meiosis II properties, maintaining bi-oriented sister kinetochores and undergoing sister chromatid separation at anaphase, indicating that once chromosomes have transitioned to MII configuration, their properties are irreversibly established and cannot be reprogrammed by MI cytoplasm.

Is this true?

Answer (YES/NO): YES